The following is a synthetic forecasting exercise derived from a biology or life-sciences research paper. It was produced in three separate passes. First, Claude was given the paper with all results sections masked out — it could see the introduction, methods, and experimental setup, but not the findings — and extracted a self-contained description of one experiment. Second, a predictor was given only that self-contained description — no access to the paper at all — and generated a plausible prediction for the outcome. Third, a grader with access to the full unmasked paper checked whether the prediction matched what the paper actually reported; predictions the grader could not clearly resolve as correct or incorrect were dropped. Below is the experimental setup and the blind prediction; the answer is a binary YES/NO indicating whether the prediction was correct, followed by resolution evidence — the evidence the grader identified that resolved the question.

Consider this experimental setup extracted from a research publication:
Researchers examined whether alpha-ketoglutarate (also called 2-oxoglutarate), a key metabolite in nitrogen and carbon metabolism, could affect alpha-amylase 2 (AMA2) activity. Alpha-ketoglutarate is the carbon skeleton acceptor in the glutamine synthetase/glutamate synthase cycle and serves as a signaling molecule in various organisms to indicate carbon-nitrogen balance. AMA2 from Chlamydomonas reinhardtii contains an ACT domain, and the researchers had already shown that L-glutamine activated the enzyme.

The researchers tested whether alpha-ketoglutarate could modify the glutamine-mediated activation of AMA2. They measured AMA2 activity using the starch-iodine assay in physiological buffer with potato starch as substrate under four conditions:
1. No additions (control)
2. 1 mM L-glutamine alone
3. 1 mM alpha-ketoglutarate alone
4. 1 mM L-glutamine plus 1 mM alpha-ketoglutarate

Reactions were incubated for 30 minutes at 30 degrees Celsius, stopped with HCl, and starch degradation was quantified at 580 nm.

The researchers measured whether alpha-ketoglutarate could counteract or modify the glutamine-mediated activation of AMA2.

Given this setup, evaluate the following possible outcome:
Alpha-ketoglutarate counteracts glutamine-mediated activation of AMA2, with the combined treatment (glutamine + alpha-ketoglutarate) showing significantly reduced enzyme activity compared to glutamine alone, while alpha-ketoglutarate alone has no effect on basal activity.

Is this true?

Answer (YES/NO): NO